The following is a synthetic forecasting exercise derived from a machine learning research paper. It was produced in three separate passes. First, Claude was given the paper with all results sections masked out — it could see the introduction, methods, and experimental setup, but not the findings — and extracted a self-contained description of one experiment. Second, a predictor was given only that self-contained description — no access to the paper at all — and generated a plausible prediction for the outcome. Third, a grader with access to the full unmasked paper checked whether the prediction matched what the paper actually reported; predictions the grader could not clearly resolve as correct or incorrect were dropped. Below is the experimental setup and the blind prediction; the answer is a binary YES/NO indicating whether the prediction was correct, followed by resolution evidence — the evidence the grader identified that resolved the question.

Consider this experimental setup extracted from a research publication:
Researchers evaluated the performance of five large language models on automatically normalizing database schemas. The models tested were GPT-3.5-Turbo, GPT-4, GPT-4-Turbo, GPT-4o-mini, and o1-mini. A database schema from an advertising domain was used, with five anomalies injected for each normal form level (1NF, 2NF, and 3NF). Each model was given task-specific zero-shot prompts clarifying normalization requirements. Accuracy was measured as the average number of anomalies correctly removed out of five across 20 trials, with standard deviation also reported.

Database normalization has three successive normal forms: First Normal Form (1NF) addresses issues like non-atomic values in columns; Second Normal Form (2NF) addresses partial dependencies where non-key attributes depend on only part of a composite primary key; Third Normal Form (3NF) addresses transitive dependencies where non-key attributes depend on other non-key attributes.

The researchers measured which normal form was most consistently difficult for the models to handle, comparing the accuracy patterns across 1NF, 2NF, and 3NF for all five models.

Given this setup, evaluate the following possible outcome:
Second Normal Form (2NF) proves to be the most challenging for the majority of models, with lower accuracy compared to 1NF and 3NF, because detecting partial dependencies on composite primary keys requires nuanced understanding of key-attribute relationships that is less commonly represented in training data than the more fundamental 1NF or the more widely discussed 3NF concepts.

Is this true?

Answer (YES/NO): YES